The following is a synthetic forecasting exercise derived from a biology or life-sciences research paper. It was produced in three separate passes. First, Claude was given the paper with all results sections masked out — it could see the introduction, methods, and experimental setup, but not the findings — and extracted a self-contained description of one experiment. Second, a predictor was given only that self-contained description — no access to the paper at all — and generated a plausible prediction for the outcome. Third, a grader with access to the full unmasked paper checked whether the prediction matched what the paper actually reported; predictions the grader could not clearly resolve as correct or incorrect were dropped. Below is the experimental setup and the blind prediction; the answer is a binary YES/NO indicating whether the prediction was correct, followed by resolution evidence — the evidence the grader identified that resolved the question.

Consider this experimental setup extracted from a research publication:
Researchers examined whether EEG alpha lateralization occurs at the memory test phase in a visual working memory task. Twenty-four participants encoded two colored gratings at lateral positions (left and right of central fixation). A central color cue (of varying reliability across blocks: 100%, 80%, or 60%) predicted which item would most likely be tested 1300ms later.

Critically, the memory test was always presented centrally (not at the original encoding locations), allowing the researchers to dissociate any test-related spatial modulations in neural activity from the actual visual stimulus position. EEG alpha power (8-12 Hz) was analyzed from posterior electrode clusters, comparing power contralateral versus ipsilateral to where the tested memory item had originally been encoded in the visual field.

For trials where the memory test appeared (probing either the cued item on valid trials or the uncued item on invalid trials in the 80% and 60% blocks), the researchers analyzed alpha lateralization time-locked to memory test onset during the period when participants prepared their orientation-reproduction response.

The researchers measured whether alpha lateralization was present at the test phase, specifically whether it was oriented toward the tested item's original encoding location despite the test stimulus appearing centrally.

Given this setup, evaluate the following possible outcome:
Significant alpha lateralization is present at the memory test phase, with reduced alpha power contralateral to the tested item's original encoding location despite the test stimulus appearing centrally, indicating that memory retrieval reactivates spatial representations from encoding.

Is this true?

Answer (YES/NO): NO